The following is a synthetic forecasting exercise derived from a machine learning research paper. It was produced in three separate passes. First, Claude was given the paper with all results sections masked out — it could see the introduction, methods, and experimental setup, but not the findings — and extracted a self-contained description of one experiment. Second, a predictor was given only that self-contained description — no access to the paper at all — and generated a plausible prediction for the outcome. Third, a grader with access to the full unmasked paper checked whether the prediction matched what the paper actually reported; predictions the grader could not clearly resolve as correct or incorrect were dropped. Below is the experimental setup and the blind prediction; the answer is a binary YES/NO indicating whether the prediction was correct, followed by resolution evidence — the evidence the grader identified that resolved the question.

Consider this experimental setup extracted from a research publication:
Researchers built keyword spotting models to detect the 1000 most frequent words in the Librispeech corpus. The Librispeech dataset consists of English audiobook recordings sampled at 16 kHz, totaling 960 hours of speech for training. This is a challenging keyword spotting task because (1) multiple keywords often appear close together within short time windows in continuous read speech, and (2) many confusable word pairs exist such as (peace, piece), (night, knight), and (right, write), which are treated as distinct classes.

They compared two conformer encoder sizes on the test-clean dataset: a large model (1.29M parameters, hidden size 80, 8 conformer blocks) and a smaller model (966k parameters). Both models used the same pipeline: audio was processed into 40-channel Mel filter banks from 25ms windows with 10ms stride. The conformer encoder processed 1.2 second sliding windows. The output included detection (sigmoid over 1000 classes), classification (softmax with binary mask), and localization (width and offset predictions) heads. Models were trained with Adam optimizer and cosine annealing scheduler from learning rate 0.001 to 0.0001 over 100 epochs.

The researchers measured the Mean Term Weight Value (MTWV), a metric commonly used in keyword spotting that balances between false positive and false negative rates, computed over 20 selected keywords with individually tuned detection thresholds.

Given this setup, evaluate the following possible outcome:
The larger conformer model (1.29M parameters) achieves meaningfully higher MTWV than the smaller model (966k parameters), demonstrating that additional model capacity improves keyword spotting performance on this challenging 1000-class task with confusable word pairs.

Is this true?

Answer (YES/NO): YES